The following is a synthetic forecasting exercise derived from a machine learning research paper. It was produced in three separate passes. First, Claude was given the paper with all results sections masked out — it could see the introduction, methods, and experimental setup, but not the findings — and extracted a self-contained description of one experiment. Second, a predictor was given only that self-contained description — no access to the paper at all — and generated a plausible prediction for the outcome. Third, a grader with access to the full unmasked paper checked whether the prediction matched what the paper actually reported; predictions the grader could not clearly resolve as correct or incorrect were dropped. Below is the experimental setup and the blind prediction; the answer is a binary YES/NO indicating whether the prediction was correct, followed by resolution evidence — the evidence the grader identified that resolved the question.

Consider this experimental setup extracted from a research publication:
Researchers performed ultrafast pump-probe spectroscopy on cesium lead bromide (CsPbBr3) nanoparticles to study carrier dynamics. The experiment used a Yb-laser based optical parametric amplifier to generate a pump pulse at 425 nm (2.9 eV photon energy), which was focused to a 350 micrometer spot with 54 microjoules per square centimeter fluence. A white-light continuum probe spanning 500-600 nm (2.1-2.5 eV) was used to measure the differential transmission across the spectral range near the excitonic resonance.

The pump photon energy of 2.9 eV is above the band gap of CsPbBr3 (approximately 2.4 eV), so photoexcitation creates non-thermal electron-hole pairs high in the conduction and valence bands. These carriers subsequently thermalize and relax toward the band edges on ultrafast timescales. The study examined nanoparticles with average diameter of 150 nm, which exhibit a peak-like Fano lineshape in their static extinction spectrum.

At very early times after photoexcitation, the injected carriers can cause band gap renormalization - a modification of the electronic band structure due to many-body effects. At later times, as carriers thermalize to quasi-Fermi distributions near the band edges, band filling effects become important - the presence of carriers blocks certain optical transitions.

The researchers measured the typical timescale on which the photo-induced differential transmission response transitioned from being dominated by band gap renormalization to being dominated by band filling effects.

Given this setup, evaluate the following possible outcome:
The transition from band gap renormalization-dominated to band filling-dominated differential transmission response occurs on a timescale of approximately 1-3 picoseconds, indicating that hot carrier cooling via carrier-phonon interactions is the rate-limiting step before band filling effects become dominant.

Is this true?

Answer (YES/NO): NO